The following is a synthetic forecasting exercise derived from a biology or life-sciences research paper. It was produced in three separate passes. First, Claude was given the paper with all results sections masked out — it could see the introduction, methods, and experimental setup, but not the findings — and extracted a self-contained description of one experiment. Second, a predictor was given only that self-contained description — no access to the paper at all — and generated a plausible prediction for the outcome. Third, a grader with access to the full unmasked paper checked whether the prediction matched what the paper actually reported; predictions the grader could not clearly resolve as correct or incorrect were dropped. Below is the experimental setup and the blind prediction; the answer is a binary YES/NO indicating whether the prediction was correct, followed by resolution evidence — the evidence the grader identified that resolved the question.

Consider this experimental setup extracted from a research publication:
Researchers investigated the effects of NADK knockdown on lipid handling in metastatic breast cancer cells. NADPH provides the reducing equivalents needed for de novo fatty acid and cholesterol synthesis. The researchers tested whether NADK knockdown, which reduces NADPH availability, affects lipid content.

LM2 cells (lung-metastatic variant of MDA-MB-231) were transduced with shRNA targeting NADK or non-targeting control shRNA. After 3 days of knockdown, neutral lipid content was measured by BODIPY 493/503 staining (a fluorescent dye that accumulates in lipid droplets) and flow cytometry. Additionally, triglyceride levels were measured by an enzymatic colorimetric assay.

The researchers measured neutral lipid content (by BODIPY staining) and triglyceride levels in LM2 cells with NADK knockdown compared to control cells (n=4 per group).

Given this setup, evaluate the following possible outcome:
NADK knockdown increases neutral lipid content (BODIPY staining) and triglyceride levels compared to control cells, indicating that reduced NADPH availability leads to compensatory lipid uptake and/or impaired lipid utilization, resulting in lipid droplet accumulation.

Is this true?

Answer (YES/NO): NO